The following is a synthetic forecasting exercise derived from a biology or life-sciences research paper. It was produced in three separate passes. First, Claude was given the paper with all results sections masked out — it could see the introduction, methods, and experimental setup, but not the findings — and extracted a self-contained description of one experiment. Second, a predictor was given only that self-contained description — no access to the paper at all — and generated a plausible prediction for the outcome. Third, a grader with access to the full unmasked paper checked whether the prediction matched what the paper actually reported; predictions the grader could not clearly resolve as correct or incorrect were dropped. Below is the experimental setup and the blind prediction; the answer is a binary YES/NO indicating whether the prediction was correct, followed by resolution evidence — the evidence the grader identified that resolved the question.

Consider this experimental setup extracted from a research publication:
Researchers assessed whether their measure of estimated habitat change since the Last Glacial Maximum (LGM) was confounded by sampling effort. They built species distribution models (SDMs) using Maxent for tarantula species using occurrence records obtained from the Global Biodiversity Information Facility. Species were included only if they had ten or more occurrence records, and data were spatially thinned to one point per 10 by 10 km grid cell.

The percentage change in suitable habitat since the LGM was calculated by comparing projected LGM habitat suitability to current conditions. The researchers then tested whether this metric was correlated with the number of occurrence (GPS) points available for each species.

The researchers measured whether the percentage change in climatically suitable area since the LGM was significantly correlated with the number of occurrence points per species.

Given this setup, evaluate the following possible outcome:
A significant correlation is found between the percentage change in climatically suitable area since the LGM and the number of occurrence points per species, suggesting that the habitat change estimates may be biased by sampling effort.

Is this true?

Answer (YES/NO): NO